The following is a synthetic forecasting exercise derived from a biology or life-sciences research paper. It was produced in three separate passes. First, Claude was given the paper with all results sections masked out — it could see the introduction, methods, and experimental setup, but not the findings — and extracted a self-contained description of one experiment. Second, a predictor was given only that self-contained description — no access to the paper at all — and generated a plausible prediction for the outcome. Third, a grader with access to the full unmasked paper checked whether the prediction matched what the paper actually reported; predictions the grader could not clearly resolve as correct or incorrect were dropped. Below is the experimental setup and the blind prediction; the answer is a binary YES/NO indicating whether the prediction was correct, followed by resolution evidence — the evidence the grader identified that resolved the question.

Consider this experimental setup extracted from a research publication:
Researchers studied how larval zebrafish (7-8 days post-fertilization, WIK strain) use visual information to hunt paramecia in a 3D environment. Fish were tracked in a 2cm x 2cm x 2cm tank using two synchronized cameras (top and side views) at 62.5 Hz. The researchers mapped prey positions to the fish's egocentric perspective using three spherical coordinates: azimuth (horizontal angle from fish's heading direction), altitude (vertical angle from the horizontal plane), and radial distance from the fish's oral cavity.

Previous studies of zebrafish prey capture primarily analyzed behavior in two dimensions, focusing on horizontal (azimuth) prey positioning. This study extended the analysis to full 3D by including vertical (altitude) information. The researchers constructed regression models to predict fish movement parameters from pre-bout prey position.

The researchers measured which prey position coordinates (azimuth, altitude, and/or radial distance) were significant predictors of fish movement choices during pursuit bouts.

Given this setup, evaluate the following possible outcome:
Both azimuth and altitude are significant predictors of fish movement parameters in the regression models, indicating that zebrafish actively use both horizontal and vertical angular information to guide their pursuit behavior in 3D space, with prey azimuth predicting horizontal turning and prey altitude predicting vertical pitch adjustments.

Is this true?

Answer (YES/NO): YES